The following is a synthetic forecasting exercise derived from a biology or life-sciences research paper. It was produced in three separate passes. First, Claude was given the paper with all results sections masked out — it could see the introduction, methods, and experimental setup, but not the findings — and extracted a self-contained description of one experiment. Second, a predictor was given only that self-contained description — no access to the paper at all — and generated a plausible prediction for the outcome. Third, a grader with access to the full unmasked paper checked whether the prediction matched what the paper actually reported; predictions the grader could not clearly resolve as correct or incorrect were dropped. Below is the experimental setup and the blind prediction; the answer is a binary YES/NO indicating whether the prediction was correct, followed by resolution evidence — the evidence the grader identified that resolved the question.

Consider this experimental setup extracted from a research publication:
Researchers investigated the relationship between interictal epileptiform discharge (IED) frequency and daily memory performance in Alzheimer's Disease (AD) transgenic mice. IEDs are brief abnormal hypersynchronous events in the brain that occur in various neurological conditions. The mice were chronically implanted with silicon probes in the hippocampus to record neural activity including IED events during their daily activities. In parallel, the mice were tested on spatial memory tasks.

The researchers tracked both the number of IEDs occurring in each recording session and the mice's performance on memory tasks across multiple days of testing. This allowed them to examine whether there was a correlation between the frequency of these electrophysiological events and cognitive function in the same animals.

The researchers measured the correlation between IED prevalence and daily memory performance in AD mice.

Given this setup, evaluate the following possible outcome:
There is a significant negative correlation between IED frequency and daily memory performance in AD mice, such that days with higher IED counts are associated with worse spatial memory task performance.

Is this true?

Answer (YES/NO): NO